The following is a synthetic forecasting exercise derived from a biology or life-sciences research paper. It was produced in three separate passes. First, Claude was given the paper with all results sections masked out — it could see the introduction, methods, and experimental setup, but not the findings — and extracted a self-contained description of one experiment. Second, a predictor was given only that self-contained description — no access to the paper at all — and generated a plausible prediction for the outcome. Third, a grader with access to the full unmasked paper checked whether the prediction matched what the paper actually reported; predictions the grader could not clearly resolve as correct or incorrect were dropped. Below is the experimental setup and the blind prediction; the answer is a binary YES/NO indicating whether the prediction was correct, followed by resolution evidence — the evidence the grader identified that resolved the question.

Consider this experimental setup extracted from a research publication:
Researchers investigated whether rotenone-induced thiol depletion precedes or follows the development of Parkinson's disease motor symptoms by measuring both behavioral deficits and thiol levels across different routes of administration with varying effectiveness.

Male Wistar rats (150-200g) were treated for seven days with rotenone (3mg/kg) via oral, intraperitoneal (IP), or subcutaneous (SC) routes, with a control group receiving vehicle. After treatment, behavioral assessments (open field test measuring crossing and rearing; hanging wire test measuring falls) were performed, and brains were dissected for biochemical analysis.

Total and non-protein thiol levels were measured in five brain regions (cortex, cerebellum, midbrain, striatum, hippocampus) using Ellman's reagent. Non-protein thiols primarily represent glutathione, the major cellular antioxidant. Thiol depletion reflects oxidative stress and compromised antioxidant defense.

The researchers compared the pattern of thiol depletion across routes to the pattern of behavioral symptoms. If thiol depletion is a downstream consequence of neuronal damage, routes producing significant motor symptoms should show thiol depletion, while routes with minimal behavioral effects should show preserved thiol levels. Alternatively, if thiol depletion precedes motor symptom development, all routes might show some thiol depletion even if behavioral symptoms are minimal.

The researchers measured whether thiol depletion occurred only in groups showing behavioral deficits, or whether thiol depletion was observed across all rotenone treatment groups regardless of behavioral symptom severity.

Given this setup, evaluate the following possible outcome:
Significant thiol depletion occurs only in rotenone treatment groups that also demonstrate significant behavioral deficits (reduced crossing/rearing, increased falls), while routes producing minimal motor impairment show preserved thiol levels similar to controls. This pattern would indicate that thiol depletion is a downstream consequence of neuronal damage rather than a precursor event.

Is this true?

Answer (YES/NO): NO